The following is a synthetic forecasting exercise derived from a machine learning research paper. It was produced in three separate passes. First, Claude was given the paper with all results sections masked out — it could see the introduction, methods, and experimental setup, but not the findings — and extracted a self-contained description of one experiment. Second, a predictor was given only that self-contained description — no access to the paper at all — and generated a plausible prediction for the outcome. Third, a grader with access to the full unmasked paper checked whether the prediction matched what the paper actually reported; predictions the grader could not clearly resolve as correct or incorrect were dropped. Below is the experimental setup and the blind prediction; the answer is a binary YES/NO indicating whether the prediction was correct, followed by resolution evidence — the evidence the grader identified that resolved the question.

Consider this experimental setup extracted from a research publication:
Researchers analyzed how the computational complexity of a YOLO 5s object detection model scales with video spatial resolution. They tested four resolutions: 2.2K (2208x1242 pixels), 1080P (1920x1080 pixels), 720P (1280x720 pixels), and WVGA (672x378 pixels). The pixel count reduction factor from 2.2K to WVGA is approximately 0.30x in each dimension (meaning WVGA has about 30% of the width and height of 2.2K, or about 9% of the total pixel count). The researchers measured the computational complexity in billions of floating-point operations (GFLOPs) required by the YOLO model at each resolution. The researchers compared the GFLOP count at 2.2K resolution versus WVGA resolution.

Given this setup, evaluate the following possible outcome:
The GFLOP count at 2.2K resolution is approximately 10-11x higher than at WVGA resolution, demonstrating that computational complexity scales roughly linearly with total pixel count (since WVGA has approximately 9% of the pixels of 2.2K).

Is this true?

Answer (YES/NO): YES